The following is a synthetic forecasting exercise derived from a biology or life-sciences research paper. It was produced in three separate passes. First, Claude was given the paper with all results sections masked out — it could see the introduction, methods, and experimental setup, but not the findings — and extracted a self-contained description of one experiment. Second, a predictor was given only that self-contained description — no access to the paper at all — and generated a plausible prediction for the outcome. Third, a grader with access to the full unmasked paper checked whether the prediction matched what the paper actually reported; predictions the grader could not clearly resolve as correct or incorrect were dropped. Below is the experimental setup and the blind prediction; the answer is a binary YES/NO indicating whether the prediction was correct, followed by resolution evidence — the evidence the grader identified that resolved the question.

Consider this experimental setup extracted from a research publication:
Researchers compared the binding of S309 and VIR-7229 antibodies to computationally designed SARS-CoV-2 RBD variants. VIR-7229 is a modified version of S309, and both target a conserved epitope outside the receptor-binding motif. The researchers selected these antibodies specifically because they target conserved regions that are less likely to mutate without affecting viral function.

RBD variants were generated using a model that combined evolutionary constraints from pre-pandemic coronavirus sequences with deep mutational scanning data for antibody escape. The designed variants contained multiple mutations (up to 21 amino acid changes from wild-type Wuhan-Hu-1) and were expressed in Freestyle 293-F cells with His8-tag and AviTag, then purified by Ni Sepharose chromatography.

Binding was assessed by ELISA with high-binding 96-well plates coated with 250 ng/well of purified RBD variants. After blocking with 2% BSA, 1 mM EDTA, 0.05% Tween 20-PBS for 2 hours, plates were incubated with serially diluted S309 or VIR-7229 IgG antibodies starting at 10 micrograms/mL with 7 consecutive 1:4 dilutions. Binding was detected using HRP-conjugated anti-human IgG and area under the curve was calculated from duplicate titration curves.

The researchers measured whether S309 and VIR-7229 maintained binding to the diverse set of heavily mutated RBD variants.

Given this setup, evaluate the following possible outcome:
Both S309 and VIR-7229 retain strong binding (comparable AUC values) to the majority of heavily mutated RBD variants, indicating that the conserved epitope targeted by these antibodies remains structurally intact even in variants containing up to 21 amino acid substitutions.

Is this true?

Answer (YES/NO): YES